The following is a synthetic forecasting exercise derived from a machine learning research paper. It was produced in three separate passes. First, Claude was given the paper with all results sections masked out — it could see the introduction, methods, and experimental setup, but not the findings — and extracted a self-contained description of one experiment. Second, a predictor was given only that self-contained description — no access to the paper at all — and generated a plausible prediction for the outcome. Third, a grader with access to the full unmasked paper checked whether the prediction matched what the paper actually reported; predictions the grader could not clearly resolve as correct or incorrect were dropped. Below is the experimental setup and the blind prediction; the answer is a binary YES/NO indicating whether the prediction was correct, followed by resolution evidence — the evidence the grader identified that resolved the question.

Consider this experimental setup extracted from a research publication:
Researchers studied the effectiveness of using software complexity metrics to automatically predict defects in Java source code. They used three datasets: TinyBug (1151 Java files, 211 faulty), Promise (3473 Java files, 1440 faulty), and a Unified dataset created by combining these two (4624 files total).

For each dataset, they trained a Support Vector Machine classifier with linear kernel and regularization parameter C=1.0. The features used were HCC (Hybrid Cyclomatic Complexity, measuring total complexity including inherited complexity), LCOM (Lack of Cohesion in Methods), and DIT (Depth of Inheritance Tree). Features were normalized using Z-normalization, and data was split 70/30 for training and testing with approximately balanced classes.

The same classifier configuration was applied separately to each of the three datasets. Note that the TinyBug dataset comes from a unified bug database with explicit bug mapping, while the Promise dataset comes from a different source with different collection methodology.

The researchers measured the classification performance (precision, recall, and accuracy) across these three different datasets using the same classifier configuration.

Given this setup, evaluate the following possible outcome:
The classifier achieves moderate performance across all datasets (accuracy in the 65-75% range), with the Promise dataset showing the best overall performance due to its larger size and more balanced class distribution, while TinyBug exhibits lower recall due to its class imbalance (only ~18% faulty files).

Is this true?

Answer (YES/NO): NO